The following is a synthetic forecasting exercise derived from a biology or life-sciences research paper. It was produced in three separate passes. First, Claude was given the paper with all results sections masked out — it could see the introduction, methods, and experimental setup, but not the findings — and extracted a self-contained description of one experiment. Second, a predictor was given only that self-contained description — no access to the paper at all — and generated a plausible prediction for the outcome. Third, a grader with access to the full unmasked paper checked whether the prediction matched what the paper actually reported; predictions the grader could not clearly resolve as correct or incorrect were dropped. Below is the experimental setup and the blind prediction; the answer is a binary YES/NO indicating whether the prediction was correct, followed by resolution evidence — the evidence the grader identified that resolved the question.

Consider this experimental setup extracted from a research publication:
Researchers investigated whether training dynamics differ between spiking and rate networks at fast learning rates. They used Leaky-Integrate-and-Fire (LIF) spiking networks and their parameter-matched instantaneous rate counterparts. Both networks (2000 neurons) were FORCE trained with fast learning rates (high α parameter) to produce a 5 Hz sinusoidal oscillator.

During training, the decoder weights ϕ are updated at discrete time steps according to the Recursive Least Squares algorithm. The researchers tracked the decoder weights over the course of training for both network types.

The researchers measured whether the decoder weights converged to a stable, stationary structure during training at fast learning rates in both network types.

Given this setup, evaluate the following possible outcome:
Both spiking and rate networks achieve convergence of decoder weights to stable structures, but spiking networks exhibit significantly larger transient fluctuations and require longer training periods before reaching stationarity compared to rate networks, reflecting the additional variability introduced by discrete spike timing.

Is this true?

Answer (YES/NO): NO